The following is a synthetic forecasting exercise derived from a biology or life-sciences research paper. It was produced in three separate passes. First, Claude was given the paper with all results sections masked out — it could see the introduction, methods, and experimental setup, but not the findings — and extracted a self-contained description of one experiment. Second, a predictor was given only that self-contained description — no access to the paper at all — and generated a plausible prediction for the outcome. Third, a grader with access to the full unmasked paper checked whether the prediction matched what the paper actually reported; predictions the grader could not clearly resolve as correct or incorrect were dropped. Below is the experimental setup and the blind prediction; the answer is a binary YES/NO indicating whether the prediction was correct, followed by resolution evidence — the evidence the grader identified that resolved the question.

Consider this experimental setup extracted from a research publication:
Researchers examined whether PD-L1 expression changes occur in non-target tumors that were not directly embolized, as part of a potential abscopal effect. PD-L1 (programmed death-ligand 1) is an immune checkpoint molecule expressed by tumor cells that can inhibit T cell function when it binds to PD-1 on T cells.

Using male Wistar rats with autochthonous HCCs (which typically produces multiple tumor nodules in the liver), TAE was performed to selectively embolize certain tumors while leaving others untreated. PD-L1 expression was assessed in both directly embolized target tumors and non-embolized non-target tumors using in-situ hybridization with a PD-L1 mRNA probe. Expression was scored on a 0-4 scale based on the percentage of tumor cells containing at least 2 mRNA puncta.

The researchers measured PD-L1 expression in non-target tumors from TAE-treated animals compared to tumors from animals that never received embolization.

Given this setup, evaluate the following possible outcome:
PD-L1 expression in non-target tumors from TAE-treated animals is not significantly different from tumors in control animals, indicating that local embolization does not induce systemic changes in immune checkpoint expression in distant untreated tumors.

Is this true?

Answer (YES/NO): NO